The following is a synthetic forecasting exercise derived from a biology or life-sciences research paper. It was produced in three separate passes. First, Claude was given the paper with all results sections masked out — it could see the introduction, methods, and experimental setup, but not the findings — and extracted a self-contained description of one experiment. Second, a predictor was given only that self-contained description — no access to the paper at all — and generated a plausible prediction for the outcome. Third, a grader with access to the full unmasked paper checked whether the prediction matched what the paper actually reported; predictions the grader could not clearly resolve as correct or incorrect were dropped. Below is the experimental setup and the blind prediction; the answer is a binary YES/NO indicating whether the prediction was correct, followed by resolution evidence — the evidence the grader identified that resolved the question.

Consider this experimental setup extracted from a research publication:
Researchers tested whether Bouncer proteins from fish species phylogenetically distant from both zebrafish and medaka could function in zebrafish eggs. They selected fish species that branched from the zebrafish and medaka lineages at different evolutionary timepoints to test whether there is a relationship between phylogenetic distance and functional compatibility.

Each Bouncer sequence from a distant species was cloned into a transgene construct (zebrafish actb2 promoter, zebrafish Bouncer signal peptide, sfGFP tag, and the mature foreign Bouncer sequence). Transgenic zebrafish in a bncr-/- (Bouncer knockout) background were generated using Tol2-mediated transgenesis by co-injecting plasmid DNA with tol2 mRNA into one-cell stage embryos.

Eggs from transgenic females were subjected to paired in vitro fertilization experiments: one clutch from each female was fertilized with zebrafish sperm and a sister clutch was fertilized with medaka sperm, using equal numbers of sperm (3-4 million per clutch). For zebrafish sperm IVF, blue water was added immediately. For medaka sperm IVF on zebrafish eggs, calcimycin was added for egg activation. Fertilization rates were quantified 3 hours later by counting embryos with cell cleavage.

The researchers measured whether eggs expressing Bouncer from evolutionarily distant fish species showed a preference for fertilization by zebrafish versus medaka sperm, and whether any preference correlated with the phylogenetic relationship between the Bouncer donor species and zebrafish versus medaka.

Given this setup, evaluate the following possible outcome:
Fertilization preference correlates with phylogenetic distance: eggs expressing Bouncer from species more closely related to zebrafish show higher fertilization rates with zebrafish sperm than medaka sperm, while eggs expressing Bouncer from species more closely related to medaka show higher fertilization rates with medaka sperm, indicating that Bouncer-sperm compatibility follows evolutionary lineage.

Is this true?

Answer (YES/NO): NO